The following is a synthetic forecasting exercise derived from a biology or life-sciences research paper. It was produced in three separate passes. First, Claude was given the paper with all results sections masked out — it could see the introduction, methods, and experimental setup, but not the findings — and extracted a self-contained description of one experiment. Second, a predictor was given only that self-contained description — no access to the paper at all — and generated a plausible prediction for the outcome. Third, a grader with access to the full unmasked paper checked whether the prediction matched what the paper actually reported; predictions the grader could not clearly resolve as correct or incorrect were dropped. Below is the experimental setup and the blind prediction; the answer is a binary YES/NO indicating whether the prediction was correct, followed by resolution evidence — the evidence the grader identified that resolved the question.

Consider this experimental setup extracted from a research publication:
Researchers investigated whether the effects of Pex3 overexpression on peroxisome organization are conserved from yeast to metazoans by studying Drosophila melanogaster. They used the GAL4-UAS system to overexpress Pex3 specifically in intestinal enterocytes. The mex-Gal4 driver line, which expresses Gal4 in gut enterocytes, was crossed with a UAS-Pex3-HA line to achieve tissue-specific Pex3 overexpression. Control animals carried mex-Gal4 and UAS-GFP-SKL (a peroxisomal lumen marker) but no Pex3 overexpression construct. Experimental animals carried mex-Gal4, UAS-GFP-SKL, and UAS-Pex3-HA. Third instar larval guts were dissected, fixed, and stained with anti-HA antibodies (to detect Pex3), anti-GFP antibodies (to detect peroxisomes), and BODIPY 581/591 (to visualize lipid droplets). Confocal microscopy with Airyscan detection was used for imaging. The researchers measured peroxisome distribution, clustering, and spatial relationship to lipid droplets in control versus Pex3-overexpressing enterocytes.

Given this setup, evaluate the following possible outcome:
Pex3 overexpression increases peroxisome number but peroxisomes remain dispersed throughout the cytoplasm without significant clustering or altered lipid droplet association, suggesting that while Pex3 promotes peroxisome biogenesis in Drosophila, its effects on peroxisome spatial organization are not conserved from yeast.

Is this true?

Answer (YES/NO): NO